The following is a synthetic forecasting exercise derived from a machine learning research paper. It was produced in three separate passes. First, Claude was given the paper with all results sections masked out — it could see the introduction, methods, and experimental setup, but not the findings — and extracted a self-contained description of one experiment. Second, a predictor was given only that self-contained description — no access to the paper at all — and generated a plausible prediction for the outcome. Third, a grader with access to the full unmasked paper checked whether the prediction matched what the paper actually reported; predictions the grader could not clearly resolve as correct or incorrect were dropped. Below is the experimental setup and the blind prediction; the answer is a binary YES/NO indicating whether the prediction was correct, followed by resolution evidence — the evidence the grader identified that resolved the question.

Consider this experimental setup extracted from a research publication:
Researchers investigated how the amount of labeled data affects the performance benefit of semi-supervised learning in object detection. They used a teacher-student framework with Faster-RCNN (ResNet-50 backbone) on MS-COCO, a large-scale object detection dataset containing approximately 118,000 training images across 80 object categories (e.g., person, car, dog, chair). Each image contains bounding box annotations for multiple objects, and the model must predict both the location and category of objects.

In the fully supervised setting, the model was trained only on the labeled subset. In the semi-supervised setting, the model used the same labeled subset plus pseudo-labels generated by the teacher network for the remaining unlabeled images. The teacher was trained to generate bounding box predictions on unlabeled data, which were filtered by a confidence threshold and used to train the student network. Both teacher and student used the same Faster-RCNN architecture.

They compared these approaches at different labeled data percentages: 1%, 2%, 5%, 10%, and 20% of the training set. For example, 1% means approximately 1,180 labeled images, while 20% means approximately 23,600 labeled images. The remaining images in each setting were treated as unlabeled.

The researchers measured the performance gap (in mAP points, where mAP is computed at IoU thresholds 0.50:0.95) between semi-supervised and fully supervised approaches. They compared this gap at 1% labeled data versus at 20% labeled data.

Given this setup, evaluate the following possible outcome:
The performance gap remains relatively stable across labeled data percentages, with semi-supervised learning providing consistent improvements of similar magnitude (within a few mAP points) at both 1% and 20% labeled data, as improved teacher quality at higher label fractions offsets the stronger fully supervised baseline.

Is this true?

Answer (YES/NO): NO